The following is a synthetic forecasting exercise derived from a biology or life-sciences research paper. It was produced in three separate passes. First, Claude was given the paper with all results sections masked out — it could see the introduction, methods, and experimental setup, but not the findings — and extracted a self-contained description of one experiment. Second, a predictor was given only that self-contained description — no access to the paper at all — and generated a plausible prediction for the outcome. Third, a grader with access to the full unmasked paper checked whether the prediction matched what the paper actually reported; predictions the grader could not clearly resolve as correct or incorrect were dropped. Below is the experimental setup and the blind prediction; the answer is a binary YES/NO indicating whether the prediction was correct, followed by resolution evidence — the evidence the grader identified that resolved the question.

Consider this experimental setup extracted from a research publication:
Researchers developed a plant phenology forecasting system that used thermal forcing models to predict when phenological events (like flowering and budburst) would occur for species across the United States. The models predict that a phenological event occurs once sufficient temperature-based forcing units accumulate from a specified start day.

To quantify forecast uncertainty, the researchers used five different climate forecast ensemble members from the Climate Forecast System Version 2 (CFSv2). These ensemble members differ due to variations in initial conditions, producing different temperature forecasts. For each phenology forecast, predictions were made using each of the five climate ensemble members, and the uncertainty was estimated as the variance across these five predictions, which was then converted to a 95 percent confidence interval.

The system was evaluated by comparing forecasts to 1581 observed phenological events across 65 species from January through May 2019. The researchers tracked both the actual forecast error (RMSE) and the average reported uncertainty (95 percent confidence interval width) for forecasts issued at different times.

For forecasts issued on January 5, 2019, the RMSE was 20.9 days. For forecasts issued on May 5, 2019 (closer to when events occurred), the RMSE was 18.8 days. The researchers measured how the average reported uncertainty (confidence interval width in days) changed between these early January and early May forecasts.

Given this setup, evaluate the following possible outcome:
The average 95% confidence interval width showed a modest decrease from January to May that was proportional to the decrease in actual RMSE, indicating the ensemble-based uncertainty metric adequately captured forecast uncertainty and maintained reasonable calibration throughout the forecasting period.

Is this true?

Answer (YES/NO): NO